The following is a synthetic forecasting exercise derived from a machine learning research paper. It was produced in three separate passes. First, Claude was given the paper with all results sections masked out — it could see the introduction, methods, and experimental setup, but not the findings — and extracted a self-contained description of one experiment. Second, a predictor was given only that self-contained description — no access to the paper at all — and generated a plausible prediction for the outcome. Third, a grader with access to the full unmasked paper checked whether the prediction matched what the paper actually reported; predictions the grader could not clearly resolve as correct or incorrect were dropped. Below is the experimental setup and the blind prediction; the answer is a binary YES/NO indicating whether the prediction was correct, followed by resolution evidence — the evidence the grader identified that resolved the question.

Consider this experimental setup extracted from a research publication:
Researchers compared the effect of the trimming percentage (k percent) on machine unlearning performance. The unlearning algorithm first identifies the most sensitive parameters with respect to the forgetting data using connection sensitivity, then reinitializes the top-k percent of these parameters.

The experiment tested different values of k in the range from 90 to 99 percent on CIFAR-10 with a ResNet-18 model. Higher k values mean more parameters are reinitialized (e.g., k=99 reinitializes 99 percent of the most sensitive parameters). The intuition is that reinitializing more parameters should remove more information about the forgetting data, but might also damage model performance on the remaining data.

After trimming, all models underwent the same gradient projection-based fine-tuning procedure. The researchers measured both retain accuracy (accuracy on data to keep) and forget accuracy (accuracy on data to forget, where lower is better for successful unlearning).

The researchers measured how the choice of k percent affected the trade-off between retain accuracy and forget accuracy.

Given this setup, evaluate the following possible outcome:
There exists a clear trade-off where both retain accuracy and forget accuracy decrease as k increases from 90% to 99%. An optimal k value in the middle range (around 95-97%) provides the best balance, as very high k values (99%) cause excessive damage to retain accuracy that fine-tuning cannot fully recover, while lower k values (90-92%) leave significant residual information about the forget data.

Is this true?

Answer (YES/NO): NO